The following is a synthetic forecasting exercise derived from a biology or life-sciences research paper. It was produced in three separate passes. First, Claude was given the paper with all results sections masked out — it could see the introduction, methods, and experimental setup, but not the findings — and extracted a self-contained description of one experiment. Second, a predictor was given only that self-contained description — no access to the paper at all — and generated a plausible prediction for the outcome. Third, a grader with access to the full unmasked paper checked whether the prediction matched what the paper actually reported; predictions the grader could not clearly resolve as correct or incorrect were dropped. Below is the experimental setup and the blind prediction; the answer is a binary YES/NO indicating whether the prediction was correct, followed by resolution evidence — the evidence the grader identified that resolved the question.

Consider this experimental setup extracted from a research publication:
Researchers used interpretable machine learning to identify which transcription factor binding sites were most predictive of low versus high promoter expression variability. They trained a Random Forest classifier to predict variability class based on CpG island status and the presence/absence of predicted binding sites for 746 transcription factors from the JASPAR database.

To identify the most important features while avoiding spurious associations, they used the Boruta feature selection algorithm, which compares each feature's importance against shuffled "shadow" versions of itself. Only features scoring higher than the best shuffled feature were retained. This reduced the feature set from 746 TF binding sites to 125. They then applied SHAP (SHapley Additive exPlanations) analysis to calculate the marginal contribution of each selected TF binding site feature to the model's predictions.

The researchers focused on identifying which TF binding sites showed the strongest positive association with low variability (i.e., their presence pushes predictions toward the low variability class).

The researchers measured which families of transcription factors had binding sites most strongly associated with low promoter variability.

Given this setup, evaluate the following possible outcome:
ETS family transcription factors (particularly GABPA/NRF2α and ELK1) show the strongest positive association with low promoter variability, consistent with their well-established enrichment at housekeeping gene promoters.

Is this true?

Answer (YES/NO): NO